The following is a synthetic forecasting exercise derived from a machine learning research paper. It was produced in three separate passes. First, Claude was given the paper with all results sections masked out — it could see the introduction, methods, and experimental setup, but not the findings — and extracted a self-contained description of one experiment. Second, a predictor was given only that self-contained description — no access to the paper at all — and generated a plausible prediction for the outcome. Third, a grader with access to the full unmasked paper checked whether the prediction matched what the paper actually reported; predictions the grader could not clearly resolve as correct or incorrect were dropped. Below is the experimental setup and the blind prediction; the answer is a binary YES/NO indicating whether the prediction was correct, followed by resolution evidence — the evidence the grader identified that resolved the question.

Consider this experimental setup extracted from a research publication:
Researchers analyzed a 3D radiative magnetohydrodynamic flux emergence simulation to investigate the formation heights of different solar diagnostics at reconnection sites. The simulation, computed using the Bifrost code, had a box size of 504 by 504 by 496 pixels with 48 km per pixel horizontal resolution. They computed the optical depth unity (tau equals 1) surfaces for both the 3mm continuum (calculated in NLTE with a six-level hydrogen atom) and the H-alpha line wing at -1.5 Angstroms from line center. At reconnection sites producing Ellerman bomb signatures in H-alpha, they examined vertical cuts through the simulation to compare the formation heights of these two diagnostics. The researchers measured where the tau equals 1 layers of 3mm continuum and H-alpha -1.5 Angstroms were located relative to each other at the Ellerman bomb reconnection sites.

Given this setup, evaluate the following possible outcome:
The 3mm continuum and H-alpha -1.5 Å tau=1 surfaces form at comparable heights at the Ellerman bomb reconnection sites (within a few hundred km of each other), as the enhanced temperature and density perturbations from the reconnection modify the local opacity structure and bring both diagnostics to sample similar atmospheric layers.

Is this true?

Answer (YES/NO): NO